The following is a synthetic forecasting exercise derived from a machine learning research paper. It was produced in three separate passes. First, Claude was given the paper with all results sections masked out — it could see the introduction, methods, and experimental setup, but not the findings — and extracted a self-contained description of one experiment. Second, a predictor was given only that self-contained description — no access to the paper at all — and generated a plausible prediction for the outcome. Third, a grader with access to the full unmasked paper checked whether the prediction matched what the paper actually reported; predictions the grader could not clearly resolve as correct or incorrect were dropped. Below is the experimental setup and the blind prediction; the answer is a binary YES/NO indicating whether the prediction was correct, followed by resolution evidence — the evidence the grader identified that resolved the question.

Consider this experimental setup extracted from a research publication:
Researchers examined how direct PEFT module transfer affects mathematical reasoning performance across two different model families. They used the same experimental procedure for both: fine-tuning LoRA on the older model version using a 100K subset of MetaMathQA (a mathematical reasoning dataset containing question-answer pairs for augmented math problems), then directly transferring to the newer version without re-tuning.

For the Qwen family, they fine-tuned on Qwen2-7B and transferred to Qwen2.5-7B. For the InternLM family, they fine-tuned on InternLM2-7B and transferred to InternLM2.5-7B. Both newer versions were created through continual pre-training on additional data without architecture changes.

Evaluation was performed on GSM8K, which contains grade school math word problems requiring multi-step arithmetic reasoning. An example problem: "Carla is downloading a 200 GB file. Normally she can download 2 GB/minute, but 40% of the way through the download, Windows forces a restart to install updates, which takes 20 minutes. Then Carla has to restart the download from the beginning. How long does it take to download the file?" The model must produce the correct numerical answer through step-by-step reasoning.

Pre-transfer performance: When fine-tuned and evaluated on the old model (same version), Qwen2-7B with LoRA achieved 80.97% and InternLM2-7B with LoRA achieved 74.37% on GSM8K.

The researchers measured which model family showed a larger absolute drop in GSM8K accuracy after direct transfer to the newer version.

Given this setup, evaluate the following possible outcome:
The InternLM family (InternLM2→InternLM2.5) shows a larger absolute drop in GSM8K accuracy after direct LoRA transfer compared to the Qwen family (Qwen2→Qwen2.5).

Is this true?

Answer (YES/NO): NO